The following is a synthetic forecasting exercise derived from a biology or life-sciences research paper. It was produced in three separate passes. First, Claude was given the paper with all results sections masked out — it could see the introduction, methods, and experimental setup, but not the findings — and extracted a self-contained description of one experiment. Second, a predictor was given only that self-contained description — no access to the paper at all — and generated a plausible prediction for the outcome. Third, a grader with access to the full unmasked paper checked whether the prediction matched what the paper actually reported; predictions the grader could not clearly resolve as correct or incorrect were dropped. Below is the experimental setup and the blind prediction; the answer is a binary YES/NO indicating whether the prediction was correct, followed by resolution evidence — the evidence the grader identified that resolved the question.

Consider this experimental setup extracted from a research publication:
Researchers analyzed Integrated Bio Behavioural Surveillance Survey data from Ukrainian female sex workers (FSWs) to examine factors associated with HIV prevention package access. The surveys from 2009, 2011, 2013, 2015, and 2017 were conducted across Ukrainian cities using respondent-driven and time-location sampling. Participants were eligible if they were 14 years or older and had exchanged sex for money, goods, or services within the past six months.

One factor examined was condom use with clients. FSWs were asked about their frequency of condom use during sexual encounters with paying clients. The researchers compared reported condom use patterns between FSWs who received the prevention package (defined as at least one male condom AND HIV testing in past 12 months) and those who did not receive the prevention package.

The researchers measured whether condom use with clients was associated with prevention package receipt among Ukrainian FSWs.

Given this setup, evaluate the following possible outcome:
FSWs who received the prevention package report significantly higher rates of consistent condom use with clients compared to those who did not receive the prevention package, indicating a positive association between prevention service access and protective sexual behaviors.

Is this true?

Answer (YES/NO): NO